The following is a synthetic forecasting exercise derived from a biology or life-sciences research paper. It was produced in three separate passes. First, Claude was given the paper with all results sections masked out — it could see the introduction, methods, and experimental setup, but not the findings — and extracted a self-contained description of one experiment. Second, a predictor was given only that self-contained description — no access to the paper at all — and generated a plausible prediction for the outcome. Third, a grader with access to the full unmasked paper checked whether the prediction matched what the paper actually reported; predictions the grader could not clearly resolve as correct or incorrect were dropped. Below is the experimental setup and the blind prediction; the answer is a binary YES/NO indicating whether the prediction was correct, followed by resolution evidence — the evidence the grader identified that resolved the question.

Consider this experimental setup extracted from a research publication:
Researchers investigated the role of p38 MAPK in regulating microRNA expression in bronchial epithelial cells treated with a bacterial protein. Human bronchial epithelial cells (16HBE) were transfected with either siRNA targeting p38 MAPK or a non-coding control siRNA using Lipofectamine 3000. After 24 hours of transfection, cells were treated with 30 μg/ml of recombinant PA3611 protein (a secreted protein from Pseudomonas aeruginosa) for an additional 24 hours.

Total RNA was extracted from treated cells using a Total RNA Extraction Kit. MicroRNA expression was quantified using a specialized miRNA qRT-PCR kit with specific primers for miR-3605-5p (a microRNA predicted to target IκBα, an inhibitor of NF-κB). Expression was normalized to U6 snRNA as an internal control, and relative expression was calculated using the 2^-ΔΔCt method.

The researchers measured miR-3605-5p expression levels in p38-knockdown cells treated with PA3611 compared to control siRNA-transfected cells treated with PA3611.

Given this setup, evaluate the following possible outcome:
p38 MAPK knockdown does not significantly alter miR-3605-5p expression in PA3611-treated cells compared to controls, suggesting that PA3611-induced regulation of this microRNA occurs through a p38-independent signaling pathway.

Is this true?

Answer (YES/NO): NO